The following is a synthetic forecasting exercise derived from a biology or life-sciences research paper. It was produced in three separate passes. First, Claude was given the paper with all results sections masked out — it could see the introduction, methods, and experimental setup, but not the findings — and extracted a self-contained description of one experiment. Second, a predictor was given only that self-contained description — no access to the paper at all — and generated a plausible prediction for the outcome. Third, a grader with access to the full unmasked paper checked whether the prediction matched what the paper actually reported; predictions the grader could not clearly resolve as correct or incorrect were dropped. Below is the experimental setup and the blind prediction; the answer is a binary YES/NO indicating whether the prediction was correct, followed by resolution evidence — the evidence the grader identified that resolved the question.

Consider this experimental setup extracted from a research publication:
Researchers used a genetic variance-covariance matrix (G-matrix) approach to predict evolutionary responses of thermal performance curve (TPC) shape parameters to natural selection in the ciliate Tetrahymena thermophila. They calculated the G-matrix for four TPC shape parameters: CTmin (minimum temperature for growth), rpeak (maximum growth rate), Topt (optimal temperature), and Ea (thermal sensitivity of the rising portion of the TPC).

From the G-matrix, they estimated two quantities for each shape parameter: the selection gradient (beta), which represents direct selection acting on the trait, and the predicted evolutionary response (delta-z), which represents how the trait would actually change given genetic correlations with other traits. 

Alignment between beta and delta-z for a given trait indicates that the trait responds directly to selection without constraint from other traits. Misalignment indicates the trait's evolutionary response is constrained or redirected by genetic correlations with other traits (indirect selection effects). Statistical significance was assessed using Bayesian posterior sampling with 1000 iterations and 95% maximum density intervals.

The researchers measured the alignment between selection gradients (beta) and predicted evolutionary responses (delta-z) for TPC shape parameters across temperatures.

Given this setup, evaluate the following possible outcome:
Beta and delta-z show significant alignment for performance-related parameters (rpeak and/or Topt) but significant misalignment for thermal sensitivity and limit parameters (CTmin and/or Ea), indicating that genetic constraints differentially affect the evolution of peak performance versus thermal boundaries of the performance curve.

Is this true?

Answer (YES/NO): NO